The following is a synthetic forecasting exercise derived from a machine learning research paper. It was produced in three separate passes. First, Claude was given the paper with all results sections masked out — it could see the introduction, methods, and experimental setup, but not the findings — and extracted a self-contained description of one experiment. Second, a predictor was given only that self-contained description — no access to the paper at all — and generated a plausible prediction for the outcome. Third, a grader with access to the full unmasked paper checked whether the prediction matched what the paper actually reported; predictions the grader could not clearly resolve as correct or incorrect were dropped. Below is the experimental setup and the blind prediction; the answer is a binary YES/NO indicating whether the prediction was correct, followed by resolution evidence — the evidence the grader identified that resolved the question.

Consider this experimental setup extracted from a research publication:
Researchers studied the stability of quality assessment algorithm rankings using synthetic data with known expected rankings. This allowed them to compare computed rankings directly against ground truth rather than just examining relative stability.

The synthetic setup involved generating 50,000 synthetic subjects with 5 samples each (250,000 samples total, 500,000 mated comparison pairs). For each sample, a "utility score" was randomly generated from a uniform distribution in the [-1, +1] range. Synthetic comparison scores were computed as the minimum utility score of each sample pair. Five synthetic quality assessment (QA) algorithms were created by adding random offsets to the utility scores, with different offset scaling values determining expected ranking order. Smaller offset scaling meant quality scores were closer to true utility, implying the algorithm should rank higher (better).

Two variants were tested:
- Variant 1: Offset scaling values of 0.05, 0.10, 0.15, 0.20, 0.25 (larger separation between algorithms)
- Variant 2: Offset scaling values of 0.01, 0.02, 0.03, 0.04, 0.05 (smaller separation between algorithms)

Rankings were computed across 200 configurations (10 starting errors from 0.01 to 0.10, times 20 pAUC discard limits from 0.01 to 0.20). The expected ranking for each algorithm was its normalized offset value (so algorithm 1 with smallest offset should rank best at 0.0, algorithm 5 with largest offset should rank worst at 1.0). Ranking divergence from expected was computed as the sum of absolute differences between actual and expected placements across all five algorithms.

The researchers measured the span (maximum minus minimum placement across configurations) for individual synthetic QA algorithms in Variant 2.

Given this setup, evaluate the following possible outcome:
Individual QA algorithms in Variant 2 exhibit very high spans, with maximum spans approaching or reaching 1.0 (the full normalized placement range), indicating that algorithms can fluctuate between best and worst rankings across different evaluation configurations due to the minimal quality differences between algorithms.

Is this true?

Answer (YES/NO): YES